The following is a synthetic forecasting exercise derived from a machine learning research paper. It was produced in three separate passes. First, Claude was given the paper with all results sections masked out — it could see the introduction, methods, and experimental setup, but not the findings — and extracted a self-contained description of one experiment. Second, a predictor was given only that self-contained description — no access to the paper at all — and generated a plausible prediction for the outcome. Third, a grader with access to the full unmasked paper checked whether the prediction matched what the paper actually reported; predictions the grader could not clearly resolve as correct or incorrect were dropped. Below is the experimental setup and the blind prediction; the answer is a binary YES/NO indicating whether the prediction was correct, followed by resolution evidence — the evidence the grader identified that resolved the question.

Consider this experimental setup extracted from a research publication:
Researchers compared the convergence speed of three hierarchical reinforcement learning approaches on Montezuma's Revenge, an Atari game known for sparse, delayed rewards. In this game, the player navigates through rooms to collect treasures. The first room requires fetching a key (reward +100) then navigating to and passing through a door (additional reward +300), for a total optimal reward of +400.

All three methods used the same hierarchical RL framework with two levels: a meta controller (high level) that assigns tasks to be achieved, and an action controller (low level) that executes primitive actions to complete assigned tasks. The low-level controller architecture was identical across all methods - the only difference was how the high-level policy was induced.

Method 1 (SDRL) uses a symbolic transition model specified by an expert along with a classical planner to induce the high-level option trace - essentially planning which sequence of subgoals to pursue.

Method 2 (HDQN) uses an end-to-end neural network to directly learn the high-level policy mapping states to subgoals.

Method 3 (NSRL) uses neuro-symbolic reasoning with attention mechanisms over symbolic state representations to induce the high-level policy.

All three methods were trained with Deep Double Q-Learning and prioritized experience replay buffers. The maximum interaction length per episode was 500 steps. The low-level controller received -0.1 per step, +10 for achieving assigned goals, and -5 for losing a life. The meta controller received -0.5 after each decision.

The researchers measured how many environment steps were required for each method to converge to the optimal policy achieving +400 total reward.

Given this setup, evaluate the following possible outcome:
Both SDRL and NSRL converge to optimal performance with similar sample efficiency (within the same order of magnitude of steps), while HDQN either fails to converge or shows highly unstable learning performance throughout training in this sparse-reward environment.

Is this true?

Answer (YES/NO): NO